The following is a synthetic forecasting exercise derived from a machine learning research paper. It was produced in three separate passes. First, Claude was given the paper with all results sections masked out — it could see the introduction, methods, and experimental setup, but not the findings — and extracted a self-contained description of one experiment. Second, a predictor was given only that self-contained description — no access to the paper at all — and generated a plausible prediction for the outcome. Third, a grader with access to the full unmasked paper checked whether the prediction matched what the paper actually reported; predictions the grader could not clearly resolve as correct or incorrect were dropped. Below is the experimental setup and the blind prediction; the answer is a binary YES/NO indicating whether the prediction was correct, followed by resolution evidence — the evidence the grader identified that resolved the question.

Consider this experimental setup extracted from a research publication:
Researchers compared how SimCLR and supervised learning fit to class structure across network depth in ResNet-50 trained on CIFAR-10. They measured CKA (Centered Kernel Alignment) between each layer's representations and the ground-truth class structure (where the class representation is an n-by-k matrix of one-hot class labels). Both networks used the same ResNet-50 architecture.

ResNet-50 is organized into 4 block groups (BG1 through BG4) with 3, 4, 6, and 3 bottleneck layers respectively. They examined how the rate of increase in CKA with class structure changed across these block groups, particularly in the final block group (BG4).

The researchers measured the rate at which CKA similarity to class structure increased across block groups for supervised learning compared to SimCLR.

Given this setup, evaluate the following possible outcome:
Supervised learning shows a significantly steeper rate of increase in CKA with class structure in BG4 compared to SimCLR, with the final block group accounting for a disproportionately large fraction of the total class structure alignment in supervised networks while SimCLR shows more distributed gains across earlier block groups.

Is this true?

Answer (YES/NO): YES